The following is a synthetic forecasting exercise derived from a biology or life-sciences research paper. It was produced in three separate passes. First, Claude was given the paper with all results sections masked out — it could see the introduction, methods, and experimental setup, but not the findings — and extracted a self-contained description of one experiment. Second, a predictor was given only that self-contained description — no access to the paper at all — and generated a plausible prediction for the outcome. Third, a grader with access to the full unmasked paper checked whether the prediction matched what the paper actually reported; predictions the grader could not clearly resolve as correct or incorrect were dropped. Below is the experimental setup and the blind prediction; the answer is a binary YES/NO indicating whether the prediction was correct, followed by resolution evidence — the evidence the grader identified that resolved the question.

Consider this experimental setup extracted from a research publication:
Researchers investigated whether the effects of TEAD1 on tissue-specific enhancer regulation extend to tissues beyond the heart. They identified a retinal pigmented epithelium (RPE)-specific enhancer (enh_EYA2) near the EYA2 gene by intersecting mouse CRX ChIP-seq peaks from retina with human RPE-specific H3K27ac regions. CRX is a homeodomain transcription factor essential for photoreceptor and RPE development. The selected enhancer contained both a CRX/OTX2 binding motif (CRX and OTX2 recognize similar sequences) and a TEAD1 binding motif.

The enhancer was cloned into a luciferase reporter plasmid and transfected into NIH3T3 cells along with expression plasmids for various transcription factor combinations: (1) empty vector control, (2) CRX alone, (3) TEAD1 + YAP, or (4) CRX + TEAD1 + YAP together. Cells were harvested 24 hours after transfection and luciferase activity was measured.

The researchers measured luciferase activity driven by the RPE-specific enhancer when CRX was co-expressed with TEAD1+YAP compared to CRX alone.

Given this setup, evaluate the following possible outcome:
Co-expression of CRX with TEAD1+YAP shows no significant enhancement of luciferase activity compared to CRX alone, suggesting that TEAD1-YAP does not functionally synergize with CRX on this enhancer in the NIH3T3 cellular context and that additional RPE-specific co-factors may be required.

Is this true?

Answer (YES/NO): NO